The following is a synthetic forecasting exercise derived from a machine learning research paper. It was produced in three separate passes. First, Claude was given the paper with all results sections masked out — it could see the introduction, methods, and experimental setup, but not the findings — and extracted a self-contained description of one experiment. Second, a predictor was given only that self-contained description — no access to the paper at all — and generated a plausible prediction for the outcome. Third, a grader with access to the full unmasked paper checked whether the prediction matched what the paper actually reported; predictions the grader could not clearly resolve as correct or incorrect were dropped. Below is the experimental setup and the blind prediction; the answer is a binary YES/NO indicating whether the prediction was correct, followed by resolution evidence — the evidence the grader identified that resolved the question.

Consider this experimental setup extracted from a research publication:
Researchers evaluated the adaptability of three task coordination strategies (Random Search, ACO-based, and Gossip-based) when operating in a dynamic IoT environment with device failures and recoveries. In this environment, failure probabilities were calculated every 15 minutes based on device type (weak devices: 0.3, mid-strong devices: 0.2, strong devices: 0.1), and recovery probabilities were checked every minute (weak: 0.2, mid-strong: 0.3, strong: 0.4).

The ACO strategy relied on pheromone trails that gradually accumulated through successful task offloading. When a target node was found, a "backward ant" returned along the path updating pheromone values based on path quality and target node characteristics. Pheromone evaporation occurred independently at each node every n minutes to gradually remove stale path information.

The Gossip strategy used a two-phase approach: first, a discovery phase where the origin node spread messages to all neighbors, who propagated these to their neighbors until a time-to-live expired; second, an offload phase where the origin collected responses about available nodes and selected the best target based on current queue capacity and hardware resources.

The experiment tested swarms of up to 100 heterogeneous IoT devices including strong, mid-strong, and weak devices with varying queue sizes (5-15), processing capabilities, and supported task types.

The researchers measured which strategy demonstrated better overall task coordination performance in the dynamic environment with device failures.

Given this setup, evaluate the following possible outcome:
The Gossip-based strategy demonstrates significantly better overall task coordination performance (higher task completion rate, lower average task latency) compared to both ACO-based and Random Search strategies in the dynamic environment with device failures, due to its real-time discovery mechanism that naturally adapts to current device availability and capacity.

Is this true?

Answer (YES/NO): NO